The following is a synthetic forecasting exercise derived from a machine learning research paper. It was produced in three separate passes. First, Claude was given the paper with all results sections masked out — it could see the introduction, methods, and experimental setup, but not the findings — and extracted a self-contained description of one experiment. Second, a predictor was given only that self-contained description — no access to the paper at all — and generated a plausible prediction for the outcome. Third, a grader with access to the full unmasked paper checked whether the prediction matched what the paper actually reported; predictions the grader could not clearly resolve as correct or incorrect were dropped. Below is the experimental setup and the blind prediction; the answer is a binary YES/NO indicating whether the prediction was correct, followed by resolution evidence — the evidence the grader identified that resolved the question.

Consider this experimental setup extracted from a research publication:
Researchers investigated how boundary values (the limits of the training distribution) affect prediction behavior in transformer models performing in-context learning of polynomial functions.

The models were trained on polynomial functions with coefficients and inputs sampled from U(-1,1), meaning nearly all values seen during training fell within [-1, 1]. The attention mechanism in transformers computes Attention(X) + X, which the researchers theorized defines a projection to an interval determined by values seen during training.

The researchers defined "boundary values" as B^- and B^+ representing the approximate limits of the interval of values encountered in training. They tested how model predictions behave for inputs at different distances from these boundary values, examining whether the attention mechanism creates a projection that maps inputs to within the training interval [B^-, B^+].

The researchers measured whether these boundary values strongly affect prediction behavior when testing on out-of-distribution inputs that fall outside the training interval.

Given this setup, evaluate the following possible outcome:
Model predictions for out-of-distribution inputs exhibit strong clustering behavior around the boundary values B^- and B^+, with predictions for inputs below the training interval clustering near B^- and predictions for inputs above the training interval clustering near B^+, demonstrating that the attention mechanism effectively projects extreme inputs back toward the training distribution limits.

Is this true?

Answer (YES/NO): NO